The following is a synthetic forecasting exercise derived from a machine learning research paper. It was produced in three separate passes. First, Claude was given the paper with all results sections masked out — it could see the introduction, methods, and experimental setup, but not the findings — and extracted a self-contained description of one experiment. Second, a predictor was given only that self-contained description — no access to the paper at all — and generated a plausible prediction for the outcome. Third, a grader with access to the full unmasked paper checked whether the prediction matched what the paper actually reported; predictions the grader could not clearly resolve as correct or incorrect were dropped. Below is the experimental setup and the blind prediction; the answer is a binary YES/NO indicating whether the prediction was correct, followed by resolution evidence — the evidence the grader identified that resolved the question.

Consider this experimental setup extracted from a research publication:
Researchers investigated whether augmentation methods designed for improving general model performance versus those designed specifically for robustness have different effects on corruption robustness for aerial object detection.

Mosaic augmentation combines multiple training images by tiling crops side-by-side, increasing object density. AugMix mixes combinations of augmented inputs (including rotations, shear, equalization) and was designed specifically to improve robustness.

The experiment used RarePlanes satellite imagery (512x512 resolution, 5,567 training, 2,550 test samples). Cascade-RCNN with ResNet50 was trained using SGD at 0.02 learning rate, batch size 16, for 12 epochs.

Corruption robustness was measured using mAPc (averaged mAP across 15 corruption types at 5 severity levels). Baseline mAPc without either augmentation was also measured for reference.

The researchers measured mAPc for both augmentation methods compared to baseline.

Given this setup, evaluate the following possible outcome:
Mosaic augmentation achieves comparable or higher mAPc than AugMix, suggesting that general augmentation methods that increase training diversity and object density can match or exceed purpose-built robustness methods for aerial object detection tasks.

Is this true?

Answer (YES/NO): NO